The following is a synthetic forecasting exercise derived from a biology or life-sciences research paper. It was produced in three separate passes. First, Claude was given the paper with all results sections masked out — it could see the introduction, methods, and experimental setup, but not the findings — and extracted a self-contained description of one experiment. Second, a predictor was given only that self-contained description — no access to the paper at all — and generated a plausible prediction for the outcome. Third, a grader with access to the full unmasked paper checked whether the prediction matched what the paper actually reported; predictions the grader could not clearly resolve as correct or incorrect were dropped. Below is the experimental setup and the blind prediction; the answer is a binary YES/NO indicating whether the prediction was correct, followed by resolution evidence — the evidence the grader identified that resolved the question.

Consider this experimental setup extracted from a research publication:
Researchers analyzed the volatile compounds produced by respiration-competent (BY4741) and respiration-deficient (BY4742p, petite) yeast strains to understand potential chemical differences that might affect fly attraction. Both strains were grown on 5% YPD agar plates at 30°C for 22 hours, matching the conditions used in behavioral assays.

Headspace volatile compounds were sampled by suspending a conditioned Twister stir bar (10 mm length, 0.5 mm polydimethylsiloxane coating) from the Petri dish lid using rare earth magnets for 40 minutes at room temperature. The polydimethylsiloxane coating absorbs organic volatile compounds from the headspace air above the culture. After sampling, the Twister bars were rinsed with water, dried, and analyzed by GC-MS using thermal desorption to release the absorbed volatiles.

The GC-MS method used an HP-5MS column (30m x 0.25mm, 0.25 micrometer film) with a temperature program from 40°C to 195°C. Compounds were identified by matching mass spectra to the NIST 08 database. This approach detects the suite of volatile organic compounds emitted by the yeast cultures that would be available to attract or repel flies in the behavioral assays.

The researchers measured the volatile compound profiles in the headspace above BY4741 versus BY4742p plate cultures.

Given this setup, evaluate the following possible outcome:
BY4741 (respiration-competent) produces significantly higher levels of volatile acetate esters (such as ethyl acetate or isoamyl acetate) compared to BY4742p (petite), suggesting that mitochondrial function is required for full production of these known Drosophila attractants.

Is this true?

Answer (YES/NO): YES